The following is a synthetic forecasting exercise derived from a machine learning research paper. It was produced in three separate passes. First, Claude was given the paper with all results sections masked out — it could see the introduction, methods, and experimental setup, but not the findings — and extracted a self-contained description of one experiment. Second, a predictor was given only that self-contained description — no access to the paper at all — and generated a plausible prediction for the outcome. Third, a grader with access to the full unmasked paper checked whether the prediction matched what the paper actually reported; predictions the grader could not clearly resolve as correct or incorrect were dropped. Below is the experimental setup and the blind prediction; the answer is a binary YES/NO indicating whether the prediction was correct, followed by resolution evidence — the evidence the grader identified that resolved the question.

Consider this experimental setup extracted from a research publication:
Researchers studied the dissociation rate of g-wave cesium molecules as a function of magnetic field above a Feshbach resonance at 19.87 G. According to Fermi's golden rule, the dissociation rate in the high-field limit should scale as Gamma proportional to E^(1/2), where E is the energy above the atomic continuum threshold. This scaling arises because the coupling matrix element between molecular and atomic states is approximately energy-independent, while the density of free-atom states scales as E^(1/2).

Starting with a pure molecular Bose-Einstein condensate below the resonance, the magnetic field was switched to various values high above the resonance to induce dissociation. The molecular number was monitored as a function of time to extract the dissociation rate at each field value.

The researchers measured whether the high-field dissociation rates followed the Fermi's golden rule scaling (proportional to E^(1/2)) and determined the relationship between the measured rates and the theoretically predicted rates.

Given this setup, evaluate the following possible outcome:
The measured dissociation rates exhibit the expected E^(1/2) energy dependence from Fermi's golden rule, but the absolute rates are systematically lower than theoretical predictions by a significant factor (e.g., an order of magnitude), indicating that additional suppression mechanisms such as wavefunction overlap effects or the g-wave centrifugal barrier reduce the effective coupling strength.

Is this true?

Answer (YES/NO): NO